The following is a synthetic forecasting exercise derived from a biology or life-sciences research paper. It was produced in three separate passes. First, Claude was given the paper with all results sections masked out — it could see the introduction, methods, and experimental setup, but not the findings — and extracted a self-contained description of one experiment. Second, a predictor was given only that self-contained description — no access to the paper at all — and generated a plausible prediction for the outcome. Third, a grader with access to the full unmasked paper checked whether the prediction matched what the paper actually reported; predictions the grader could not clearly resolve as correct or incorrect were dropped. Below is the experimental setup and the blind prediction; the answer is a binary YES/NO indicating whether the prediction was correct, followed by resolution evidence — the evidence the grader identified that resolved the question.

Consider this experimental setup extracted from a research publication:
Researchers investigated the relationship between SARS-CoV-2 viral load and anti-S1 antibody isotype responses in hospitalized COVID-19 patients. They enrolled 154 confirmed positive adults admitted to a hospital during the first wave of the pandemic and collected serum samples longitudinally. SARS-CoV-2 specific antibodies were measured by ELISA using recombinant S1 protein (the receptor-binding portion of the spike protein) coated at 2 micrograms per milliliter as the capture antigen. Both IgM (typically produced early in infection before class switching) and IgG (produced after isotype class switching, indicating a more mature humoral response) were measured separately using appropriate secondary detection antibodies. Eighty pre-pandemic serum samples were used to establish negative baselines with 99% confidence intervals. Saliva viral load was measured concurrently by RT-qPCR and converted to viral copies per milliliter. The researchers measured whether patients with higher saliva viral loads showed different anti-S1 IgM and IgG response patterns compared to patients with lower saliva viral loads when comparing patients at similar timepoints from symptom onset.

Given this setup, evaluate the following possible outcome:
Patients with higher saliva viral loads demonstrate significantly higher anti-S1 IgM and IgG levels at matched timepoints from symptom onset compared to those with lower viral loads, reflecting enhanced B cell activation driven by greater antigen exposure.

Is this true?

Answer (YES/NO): NO